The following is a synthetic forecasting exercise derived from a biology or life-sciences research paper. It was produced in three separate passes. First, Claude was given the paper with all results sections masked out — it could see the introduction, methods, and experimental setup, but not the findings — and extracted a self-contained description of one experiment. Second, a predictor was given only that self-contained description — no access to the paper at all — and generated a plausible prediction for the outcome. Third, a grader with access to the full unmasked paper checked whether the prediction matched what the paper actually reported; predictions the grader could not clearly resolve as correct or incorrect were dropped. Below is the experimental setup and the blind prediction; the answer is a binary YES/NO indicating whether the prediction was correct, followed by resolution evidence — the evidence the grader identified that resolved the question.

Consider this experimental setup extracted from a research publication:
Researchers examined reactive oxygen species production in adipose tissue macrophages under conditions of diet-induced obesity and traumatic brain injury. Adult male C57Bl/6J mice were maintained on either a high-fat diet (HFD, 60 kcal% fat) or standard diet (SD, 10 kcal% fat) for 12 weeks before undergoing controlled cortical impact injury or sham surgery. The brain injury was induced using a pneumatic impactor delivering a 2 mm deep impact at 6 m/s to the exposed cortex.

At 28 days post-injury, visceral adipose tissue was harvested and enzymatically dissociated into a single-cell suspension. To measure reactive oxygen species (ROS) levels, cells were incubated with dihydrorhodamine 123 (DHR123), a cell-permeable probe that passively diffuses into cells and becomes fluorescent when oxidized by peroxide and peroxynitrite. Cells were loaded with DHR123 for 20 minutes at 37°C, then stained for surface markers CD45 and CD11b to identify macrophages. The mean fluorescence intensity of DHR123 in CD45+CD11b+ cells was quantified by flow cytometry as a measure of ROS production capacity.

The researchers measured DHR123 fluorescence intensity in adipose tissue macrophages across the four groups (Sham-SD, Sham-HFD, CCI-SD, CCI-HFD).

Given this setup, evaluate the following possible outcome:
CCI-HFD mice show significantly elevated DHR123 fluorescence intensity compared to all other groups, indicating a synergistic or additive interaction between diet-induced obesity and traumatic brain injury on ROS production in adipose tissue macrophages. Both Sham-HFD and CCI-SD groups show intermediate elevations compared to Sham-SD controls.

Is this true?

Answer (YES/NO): NO